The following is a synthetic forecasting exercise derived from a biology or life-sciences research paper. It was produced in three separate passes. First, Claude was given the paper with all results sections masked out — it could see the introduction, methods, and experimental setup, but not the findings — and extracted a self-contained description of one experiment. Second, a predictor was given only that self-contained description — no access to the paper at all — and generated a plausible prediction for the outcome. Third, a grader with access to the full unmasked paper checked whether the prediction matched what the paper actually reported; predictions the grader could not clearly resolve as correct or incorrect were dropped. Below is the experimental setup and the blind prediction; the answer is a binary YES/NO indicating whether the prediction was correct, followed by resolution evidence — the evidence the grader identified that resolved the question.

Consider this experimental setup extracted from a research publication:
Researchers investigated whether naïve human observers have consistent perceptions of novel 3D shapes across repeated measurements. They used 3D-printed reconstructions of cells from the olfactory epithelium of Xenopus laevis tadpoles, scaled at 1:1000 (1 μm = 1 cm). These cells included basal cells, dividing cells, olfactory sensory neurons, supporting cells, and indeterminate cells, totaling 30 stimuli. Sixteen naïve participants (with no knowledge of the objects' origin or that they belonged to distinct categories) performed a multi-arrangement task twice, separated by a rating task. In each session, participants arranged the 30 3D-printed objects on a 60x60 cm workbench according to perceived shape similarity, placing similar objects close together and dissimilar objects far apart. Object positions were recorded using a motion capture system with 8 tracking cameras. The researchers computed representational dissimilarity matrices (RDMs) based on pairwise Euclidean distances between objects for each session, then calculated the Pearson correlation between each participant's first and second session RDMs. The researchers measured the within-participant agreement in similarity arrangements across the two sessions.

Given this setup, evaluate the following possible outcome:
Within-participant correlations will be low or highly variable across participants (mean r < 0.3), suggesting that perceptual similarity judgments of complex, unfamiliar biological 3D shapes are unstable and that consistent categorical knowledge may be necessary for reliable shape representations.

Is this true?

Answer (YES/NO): NO